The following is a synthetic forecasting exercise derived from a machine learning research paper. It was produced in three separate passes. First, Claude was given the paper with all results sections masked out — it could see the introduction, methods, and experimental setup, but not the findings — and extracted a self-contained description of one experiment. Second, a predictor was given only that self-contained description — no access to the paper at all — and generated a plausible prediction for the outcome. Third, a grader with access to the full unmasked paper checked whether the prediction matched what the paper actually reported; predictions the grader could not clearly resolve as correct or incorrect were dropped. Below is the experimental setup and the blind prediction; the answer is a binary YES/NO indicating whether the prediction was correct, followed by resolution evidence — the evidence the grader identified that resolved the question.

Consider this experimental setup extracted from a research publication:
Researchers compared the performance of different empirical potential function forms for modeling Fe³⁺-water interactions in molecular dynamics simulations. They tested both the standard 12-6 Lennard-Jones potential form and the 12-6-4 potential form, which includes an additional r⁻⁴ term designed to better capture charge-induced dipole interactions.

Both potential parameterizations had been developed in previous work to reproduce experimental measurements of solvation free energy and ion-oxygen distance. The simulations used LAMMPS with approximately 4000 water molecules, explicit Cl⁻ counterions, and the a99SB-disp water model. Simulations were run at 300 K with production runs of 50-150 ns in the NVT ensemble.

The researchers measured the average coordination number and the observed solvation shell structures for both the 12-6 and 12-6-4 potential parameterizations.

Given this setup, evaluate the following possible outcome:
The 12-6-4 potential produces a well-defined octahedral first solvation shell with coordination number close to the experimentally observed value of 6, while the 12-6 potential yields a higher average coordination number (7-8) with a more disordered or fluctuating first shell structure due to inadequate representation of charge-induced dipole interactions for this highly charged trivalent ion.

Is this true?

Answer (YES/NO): NO